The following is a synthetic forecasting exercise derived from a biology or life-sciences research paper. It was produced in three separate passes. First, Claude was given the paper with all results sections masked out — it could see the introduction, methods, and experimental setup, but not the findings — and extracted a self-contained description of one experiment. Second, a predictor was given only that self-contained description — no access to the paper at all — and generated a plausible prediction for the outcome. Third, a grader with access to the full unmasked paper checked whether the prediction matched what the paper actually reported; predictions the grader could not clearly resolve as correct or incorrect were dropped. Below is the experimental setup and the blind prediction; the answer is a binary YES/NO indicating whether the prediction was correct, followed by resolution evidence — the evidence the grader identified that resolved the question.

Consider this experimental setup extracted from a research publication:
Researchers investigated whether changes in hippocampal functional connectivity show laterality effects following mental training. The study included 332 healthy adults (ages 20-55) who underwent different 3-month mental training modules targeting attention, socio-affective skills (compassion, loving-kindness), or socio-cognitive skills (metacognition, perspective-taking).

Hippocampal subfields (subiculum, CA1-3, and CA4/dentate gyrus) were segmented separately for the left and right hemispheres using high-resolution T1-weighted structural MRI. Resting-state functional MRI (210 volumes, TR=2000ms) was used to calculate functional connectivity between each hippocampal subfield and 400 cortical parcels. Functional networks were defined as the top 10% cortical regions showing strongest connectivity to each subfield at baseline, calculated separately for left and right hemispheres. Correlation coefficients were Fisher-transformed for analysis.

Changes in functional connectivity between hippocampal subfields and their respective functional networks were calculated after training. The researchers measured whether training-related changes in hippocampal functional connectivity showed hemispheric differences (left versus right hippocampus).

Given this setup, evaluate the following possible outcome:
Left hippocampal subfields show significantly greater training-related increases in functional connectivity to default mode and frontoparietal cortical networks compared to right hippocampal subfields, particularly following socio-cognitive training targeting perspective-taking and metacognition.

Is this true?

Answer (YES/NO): NO